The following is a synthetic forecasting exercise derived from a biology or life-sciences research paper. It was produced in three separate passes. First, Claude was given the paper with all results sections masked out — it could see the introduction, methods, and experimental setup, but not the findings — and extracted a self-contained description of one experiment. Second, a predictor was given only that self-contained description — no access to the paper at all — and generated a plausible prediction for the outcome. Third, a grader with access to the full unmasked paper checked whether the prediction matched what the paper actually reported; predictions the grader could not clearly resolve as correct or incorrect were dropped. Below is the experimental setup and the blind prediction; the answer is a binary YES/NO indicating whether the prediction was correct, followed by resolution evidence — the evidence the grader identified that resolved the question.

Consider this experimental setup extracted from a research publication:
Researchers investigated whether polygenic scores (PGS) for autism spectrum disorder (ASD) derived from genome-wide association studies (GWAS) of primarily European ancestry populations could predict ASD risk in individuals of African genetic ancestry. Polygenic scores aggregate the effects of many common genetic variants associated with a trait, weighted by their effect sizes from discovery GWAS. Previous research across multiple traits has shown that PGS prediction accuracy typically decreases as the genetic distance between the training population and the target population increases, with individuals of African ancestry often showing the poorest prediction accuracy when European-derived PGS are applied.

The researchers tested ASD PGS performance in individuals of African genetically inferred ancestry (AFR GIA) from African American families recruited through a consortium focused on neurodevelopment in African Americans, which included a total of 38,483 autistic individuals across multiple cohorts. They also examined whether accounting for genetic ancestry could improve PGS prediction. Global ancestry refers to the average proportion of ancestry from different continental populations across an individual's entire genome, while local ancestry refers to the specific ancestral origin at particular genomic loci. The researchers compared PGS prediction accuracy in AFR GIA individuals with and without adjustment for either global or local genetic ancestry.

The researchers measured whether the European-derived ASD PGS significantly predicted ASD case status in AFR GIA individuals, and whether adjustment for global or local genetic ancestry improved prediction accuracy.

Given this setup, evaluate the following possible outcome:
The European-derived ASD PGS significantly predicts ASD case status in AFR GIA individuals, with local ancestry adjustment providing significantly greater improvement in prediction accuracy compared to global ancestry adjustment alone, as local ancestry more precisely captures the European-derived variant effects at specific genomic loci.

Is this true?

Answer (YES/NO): NO